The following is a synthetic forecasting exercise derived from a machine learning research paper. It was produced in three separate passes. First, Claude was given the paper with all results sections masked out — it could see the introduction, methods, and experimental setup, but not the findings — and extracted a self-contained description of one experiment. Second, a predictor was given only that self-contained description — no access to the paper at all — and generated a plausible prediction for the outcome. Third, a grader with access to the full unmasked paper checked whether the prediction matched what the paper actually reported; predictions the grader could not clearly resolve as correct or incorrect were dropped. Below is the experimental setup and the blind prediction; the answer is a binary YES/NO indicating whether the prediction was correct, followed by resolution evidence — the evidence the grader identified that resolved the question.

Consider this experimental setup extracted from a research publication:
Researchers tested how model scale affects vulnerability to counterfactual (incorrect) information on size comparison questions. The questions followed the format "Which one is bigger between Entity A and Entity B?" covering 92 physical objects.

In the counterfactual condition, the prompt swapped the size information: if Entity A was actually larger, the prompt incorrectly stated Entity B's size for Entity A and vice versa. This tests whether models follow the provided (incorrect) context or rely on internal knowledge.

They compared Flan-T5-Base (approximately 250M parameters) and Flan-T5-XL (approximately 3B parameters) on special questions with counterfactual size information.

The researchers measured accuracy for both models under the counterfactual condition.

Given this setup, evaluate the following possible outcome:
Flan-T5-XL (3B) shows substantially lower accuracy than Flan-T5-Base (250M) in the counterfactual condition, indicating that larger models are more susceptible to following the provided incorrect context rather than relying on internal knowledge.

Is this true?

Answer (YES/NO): YES